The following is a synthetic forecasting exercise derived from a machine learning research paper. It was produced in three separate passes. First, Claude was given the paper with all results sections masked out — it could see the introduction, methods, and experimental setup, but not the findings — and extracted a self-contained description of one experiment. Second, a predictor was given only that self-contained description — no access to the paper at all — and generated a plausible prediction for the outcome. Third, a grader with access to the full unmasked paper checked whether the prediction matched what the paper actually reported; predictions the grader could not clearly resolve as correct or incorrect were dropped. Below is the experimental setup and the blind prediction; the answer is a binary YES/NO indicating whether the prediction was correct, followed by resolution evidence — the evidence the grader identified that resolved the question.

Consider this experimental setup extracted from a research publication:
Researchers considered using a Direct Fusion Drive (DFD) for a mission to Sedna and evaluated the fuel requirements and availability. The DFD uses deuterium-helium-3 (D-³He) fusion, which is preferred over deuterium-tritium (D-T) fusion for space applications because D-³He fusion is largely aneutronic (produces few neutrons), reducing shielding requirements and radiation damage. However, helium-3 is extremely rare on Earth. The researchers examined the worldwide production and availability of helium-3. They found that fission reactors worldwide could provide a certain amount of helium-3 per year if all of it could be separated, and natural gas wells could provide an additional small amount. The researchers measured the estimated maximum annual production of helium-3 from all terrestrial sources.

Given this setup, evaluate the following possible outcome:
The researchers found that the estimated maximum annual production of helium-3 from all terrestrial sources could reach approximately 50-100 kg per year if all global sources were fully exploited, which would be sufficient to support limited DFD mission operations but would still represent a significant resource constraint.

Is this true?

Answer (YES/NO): NO